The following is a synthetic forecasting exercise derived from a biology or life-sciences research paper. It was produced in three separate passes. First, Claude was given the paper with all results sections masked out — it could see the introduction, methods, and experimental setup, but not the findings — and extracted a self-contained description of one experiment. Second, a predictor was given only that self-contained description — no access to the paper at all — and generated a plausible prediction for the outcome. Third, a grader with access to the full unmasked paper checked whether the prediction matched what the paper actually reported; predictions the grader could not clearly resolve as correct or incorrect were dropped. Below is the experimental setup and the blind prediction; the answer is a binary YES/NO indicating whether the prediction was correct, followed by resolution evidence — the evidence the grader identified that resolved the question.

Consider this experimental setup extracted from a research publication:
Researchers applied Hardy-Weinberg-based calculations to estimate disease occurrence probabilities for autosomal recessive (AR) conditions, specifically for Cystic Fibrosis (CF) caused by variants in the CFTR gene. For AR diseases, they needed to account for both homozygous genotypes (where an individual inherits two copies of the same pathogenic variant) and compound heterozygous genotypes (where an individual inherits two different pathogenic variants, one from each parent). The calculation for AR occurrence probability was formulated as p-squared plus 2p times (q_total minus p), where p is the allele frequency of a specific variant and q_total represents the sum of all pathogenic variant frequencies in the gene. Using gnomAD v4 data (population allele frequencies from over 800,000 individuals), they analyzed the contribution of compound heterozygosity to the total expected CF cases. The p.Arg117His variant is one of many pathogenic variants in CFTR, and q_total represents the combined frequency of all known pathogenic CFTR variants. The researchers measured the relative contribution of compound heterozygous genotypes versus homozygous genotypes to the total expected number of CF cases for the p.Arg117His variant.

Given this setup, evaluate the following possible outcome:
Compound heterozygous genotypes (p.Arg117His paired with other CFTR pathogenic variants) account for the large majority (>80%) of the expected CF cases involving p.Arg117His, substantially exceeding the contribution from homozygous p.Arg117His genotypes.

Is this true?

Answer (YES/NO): YES